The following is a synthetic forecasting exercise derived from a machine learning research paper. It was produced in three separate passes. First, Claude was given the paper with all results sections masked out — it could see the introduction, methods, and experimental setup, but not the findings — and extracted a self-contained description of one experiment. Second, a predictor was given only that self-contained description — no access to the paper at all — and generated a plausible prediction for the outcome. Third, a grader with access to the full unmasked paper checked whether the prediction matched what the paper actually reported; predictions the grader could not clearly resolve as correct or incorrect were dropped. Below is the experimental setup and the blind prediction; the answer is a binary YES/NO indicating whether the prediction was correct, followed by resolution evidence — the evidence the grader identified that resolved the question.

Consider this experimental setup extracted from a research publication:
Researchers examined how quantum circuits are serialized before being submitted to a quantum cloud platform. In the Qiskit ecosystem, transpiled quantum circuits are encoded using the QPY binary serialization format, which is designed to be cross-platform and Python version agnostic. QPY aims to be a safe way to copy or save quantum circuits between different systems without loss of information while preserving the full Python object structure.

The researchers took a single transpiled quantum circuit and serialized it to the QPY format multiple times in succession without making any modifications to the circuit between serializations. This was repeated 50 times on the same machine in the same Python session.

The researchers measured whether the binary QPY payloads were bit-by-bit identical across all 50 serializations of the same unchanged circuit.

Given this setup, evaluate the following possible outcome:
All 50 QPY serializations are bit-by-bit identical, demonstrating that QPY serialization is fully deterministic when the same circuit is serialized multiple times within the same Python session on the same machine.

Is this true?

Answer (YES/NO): NO